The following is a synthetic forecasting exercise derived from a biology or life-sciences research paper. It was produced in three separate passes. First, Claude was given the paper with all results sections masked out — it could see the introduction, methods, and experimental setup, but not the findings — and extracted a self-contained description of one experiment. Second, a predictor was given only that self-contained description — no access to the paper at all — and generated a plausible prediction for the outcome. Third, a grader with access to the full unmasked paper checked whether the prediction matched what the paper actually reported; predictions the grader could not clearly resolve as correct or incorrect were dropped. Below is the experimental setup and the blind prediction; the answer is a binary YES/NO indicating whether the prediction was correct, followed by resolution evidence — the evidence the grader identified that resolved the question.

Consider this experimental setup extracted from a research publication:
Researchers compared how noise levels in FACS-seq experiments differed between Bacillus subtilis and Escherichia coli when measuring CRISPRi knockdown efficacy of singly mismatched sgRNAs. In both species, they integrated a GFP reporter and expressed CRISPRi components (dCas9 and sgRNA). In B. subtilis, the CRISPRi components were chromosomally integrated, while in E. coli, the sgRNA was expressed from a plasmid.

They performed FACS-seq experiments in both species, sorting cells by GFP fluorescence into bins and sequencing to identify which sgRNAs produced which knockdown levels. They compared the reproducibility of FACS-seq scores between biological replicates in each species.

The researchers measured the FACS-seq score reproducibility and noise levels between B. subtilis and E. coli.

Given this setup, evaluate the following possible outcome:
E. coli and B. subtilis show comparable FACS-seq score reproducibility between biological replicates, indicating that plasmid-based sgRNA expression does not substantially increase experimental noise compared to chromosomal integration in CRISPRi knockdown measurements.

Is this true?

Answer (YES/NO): NO